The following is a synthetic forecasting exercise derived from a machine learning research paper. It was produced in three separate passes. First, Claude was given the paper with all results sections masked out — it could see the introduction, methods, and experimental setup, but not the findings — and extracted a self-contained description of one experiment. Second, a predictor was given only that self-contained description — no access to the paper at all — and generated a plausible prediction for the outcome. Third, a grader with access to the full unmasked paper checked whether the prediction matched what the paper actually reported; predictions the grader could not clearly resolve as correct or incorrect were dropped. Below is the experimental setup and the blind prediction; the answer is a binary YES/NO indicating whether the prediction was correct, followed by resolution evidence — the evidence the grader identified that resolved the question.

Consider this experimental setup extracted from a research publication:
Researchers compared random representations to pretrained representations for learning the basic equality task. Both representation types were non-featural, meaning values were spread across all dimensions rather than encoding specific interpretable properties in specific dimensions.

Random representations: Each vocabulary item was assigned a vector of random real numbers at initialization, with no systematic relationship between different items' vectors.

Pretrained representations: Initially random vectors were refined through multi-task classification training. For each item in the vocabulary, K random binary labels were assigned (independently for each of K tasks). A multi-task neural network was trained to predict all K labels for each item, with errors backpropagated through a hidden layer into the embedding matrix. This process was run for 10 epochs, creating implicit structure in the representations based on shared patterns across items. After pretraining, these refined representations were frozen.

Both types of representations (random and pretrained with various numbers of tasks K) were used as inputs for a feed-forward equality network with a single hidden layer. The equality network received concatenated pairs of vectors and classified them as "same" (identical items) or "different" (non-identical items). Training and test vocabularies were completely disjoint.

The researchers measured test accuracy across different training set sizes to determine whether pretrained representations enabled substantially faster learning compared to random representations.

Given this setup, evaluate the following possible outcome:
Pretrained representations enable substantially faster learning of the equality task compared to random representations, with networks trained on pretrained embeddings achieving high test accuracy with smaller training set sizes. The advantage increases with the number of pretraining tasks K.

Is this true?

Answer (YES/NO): YES